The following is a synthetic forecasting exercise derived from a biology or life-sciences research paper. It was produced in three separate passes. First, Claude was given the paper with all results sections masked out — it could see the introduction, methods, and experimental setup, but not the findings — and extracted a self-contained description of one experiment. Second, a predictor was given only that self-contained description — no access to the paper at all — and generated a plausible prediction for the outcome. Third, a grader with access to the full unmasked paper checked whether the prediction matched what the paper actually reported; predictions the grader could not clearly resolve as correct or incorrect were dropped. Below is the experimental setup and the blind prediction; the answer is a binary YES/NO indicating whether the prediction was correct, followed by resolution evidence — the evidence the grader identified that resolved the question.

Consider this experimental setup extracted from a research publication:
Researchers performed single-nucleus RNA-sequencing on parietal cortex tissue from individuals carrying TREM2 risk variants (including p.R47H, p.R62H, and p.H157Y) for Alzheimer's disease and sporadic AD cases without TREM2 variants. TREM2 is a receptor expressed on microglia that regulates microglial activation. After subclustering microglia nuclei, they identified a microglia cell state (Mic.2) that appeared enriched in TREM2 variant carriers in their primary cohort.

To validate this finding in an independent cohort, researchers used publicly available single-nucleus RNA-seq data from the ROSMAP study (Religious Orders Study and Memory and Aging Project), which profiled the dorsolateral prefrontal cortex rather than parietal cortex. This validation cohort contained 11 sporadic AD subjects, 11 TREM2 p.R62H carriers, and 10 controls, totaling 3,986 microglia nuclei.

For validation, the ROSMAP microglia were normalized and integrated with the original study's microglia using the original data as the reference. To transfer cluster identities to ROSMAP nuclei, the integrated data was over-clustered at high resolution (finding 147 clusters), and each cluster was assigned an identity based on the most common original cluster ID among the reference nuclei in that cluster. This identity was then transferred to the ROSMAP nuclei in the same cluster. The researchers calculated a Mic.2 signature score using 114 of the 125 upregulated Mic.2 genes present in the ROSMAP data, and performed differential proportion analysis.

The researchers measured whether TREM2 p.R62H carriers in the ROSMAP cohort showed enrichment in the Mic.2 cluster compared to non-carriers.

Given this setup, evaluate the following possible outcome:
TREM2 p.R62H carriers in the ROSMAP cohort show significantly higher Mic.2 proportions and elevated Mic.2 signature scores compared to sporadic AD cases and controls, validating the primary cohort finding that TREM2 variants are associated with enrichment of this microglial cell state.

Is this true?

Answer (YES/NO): NO